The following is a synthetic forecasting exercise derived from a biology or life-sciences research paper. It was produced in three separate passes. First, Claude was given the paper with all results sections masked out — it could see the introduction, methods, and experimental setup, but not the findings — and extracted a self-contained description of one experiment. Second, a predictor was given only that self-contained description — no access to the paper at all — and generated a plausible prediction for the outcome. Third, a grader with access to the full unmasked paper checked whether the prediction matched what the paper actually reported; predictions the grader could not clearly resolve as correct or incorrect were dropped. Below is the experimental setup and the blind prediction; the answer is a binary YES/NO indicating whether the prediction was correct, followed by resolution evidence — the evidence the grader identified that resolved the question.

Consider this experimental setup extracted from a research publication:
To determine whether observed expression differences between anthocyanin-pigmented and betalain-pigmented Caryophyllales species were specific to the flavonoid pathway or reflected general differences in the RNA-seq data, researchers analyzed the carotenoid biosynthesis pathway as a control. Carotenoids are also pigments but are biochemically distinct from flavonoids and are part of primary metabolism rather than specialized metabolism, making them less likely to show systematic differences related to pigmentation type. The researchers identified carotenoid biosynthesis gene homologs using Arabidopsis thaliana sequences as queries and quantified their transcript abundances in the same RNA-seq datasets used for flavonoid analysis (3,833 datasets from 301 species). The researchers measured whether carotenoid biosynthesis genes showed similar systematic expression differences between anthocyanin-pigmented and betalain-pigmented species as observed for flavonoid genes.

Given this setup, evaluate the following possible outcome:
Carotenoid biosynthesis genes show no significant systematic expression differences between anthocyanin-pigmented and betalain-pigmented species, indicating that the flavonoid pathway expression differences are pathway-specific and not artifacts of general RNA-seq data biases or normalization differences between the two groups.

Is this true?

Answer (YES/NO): YES